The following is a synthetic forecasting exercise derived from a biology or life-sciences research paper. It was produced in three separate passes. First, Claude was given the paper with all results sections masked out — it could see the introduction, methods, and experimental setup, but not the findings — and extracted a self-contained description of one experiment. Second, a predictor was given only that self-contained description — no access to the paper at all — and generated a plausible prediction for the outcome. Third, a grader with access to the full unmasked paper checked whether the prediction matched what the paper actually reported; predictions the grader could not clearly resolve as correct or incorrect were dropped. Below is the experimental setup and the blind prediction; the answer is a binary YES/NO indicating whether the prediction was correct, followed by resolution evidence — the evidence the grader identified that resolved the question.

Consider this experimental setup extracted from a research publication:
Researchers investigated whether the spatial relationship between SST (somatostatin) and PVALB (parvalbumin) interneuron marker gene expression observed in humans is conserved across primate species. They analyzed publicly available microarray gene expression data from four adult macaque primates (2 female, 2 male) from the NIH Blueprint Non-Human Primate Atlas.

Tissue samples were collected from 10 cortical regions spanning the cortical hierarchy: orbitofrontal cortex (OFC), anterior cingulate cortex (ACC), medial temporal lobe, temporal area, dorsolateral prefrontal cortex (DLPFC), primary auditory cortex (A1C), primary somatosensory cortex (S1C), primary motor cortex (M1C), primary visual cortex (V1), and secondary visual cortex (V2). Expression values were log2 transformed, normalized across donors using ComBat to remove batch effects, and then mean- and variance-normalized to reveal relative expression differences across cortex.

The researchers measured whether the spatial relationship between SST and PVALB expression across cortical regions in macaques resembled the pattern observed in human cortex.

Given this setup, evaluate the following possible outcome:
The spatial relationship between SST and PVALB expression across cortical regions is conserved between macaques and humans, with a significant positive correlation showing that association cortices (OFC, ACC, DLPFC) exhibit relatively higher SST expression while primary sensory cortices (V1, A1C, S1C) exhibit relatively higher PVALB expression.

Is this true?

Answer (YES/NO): NO